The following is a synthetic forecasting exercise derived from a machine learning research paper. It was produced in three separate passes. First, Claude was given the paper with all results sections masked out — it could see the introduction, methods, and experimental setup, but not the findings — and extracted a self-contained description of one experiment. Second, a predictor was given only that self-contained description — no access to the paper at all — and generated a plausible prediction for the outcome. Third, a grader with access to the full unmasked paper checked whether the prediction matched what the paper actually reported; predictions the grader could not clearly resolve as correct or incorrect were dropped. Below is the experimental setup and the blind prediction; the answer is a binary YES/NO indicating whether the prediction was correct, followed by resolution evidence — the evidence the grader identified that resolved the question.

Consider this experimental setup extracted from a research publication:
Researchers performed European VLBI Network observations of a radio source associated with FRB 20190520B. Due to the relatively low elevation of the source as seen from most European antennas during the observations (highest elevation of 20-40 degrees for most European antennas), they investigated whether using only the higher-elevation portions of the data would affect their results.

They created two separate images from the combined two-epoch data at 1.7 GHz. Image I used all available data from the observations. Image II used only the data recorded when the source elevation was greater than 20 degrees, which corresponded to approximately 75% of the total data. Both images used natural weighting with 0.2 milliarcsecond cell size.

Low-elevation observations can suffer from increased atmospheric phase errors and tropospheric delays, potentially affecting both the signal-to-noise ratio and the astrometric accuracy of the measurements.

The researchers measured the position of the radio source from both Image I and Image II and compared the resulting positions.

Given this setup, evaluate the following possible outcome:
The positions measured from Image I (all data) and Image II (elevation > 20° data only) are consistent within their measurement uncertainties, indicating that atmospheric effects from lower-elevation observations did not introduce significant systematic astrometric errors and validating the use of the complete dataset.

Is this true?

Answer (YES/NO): YES